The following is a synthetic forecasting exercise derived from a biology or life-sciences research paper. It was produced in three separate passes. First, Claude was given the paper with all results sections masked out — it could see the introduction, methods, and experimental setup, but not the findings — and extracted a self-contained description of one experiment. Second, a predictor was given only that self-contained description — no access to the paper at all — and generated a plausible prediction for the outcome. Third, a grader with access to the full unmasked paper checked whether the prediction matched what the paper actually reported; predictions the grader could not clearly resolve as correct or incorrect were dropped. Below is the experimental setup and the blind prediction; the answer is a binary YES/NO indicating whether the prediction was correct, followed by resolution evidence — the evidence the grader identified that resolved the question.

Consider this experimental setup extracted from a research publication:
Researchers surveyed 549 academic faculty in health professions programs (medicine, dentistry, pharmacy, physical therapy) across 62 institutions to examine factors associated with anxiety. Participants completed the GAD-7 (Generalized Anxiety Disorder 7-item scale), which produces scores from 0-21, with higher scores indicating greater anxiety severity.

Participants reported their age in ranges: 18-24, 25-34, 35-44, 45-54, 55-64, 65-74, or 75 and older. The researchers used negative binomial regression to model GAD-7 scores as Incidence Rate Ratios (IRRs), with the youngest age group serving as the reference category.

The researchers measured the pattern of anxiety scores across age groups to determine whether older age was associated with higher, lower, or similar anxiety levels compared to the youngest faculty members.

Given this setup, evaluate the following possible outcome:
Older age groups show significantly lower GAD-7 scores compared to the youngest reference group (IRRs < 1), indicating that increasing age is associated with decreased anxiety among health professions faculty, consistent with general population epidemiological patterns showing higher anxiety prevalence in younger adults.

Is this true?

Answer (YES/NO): YES